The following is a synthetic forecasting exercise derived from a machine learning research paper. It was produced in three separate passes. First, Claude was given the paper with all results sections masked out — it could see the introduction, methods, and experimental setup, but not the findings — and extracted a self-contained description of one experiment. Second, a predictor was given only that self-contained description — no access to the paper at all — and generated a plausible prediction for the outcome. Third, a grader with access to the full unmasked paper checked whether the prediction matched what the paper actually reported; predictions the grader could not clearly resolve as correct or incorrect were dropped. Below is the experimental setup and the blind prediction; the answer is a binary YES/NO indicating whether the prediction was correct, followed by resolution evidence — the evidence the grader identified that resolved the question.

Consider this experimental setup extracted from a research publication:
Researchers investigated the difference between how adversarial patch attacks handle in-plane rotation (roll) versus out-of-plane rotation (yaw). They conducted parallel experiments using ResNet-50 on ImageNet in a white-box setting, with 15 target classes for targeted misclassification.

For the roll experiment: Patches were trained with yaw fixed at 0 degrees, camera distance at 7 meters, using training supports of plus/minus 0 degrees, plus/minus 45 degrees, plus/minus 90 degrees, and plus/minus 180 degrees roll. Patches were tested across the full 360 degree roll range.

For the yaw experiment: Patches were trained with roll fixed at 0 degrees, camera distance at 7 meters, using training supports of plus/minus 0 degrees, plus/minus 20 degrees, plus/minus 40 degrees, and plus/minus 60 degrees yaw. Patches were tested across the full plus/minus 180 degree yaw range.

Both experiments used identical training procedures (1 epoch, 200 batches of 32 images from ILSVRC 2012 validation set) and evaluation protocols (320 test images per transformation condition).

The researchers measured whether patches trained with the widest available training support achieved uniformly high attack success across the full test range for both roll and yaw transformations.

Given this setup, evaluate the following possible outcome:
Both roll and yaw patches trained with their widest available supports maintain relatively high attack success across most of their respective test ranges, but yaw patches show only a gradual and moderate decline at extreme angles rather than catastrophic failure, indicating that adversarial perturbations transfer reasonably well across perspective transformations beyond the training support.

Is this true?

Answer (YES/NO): NO